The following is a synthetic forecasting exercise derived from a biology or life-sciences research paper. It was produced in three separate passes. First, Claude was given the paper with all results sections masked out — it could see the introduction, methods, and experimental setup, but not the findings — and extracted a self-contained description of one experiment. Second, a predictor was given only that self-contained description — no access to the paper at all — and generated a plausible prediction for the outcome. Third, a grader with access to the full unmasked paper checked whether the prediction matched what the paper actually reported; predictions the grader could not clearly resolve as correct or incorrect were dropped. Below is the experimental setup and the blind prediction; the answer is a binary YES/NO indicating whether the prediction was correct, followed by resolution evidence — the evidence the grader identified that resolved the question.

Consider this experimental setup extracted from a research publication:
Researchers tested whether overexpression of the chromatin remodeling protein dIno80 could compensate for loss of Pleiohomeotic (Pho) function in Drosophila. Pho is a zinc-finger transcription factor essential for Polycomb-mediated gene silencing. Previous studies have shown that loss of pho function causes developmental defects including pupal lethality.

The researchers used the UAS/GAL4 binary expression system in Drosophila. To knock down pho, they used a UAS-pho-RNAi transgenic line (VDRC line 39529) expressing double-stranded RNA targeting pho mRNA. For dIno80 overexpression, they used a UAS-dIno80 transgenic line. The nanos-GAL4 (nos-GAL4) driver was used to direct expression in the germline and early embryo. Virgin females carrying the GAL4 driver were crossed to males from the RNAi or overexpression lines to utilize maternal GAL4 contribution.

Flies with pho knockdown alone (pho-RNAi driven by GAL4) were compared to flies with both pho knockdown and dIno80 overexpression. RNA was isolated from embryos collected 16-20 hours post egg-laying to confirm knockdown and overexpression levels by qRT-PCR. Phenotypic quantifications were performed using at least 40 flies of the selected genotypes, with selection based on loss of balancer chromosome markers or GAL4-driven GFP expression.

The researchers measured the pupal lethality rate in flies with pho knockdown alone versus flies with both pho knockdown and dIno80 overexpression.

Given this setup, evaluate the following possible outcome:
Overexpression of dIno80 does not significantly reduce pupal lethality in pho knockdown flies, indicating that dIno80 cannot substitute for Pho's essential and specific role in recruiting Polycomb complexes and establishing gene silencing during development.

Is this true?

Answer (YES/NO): NO